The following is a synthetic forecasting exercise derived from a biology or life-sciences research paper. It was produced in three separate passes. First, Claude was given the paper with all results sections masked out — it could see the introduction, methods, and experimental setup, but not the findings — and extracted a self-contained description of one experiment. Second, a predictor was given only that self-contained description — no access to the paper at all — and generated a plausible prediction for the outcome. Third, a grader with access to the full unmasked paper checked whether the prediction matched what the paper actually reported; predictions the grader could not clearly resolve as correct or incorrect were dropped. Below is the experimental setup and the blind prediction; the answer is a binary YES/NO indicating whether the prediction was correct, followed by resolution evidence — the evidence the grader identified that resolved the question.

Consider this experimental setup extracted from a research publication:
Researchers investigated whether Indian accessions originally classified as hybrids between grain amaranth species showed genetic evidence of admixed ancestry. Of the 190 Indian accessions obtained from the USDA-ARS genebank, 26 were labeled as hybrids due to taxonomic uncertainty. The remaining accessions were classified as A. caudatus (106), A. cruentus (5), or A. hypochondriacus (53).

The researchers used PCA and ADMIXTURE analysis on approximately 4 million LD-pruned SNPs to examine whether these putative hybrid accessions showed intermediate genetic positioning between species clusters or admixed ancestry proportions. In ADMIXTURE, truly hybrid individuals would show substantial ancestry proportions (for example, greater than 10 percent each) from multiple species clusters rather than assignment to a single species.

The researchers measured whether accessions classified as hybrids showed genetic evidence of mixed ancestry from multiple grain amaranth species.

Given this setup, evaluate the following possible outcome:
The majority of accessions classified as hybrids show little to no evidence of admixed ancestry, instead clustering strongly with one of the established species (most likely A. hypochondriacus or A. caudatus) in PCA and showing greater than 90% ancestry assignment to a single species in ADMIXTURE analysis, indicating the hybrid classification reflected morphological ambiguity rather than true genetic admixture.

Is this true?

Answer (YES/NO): YES